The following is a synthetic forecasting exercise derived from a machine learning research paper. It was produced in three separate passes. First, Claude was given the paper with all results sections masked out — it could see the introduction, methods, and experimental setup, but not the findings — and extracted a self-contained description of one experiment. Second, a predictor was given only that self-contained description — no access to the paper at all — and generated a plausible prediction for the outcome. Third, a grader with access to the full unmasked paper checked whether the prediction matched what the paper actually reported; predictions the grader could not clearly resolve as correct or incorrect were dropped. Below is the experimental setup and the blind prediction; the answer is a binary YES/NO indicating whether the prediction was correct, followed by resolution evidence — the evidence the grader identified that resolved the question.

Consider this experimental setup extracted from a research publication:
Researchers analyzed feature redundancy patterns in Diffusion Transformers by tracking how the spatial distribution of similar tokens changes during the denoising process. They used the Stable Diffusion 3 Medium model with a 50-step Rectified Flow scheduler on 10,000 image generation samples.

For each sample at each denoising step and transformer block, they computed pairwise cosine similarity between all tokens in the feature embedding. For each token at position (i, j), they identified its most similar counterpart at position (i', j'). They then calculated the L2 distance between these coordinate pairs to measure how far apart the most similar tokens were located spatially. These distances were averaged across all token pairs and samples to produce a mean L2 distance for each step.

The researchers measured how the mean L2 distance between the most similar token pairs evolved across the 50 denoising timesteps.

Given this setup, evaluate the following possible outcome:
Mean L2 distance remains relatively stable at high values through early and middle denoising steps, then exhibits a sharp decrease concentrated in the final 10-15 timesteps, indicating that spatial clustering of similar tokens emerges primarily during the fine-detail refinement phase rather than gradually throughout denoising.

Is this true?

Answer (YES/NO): NO